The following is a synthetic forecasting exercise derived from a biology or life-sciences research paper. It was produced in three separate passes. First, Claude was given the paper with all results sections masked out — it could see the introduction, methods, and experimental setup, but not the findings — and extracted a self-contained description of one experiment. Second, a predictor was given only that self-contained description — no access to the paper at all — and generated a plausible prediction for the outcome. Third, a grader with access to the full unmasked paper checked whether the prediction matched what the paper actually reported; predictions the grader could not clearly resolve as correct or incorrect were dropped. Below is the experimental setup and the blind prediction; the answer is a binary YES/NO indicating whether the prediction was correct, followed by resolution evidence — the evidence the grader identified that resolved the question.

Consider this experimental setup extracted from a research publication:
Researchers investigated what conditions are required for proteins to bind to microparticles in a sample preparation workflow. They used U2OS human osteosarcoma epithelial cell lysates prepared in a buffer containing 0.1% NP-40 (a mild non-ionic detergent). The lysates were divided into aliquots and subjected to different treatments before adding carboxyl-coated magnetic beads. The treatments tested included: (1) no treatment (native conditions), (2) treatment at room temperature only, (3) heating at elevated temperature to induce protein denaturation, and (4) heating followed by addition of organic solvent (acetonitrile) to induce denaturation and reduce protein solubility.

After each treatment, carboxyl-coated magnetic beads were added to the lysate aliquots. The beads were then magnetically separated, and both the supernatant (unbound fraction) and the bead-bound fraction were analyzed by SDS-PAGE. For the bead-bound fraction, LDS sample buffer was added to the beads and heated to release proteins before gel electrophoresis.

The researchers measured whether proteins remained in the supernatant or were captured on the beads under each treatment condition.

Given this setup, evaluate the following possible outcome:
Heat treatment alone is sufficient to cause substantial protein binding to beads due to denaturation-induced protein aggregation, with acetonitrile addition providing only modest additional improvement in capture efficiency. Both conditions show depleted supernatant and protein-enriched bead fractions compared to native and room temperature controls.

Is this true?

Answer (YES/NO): NO